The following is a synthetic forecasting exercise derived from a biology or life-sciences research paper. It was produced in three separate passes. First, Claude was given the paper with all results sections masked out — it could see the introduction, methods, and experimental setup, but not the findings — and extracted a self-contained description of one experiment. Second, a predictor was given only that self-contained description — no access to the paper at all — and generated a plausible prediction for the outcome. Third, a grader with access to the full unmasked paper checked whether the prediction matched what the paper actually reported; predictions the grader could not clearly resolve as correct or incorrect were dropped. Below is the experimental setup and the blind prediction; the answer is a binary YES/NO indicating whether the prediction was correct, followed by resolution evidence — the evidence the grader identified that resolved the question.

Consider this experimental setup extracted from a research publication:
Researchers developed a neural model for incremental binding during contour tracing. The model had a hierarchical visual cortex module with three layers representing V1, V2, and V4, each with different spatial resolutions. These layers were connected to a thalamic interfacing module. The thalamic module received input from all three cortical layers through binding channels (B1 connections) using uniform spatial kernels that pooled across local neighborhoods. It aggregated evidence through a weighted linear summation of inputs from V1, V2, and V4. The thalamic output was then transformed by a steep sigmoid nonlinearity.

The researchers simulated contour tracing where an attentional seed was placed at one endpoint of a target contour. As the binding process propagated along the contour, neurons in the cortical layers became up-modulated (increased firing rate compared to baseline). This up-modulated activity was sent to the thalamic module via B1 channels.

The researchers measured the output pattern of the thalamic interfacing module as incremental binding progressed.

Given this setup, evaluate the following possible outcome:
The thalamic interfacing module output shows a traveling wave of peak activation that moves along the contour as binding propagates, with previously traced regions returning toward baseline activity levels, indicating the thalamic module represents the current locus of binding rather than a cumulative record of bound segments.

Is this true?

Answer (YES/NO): NO